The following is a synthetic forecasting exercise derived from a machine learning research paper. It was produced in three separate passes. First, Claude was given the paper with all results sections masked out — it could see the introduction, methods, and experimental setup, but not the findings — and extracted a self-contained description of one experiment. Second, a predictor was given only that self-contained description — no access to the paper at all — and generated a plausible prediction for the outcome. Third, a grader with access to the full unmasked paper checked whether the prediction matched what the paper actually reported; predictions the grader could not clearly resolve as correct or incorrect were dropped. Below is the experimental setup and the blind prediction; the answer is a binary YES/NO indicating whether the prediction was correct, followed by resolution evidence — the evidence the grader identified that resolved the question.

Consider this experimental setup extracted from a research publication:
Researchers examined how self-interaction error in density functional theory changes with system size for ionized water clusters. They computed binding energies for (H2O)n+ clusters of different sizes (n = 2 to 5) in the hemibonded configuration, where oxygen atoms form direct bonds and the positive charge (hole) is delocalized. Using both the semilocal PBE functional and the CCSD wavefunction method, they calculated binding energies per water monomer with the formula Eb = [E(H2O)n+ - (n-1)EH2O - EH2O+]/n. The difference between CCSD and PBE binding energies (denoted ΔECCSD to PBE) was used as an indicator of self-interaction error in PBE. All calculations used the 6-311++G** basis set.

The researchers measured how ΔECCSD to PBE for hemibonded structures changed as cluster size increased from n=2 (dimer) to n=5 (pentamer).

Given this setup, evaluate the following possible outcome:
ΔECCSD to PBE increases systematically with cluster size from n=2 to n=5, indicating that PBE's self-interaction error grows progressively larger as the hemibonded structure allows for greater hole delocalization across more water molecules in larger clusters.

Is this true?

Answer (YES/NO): NO